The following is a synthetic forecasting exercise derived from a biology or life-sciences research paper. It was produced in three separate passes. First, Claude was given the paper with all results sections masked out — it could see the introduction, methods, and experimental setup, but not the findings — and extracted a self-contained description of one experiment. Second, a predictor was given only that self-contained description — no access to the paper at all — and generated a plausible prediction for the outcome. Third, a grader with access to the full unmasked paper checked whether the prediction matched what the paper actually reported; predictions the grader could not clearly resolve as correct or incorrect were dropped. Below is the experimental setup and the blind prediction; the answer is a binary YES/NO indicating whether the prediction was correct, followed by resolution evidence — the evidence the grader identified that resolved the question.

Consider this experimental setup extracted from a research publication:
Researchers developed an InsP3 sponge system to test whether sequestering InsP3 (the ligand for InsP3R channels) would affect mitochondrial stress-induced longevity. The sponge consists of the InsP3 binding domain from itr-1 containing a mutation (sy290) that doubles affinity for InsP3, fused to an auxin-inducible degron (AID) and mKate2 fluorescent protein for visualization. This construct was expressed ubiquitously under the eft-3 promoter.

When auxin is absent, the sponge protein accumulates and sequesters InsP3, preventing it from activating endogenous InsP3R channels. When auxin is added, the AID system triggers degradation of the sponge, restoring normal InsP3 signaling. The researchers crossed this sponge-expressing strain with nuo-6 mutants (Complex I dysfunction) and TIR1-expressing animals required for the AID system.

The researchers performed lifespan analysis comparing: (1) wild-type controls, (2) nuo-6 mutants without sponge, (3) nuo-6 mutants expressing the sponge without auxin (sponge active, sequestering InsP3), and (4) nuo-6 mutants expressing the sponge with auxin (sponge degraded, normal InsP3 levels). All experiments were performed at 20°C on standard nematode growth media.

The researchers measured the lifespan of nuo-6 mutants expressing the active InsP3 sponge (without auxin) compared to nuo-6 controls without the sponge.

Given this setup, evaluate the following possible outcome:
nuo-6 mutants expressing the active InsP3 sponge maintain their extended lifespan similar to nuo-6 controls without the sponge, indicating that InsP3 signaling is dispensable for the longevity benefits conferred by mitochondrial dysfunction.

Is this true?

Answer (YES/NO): NO